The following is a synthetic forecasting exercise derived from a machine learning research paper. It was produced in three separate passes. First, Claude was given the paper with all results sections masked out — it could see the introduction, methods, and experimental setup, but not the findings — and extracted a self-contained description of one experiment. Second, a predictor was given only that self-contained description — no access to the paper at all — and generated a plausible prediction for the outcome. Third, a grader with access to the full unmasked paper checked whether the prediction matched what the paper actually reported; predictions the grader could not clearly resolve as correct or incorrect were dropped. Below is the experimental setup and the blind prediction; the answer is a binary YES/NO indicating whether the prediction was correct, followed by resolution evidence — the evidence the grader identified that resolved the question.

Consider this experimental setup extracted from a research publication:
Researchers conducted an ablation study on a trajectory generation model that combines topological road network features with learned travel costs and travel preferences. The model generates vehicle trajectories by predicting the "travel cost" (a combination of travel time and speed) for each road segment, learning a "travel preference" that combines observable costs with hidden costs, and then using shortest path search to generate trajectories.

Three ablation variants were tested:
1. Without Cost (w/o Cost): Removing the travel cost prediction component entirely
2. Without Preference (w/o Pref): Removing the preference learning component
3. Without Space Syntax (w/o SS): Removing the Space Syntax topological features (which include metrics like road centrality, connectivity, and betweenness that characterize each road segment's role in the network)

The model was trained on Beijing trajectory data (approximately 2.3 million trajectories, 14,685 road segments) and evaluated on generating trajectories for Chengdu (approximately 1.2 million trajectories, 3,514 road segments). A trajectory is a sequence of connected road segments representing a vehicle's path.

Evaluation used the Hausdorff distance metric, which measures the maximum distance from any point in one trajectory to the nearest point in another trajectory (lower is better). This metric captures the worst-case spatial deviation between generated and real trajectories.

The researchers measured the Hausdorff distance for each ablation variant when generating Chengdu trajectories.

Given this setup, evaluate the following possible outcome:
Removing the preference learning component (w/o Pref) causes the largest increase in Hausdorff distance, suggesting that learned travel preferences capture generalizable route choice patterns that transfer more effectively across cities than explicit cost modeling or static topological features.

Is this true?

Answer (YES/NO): NO